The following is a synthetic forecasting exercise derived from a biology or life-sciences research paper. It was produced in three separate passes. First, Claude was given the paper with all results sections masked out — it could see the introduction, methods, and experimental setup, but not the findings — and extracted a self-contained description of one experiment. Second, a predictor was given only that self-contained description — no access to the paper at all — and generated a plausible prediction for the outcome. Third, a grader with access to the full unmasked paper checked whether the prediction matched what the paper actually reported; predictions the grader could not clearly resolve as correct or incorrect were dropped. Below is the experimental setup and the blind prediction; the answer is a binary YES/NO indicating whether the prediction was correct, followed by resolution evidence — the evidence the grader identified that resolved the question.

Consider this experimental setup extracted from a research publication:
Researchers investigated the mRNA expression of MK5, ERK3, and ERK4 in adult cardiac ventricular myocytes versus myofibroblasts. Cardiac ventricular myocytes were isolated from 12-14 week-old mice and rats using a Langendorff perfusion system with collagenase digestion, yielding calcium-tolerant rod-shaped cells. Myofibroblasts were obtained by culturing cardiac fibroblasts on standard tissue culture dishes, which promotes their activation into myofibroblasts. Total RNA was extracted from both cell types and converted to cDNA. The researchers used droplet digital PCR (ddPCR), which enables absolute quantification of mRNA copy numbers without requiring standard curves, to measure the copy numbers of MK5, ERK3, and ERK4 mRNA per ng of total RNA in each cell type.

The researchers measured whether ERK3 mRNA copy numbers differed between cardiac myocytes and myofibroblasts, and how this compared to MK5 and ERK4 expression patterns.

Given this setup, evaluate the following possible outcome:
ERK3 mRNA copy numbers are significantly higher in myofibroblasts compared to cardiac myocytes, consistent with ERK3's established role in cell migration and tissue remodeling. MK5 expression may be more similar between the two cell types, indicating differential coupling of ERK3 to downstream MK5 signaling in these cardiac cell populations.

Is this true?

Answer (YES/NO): YES